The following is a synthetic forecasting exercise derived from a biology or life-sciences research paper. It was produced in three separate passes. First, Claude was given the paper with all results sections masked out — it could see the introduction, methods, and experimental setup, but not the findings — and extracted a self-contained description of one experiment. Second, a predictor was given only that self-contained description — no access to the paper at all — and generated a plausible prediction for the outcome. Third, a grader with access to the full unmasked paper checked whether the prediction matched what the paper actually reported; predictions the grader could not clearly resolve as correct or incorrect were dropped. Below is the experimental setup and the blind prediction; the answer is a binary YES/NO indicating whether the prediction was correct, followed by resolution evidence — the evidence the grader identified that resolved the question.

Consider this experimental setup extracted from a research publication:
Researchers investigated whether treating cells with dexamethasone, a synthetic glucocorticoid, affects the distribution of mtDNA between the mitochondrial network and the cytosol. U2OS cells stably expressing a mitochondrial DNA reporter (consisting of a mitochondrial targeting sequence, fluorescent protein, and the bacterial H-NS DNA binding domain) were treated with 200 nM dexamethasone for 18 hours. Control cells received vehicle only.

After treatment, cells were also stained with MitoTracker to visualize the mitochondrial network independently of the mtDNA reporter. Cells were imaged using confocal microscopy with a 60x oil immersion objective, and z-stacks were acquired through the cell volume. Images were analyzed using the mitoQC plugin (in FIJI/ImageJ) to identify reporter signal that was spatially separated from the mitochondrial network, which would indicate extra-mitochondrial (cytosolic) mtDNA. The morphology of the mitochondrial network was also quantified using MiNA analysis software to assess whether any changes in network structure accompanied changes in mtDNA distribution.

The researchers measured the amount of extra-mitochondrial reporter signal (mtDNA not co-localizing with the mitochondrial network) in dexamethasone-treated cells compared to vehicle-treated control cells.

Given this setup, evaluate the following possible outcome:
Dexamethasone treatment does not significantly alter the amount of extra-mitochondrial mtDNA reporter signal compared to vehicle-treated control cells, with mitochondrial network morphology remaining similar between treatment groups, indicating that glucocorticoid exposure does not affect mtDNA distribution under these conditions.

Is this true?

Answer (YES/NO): NO